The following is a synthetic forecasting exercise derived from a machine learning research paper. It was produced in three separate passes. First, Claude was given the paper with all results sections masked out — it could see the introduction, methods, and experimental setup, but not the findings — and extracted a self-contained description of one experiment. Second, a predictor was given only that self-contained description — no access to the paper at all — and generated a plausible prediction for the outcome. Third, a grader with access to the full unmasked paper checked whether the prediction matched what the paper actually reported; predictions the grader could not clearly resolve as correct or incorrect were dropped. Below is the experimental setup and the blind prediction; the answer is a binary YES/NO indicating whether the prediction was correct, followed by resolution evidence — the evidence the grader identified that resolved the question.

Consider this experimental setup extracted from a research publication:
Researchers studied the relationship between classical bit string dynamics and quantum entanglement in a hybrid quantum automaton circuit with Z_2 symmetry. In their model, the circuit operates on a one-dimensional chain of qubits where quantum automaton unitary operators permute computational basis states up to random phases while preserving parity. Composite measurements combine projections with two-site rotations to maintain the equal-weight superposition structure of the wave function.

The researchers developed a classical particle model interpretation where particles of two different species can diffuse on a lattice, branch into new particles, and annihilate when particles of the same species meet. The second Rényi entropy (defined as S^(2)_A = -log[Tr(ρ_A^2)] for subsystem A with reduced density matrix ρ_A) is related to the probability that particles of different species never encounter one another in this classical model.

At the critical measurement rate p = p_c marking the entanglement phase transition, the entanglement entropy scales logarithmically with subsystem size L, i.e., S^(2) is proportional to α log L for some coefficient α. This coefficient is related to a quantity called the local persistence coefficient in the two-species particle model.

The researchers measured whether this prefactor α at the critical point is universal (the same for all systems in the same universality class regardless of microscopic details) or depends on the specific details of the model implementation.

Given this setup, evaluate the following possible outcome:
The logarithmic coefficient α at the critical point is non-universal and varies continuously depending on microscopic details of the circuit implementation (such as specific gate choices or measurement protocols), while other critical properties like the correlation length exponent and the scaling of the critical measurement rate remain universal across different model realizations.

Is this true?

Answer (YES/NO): NO